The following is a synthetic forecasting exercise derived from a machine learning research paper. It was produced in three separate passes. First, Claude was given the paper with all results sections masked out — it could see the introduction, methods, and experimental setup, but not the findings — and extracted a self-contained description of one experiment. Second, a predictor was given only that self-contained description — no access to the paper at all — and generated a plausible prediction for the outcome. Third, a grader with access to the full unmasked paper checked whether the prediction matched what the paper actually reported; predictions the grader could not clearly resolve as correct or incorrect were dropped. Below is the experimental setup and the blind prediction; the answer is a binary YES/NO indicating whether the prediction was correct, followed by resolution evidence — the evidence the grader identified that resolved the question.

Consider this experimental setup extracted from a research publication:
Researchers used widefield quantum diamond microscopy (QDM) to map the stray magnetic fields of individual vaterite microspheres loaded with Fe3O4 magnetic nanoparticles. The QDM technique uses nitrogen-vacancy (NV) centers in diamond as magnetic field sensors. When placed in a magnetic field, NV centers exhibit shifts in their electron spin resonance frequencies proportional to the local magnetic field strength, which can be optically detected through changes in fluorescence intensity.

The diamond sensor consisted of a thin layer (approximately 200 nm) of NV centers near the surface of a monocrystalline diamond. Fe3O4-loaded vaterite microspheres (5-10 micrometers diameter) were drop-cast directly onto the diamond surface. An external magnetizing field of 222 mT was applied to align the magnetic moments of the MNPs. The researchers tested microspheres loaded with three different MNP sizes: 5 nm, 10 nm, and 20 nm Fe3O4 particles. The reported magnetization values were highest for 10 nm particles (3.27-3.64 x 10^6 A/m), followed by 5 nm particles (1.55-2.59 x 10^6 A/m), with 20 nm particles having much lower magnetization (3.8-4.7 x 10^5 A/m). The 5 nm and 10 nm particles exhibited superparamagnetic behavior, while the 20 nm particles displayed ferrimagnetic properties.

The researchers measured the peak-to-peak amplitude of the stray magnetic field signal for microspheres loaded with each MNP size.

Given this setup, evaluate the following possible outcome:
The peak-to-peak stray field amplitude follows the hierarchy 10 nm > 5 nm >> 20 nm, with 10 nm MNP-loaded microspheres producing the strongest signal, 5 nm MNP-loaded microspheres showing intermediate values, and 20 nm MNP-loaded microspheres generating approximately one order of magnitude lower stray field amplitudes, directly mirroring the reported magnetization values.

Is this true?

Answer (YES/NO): NO